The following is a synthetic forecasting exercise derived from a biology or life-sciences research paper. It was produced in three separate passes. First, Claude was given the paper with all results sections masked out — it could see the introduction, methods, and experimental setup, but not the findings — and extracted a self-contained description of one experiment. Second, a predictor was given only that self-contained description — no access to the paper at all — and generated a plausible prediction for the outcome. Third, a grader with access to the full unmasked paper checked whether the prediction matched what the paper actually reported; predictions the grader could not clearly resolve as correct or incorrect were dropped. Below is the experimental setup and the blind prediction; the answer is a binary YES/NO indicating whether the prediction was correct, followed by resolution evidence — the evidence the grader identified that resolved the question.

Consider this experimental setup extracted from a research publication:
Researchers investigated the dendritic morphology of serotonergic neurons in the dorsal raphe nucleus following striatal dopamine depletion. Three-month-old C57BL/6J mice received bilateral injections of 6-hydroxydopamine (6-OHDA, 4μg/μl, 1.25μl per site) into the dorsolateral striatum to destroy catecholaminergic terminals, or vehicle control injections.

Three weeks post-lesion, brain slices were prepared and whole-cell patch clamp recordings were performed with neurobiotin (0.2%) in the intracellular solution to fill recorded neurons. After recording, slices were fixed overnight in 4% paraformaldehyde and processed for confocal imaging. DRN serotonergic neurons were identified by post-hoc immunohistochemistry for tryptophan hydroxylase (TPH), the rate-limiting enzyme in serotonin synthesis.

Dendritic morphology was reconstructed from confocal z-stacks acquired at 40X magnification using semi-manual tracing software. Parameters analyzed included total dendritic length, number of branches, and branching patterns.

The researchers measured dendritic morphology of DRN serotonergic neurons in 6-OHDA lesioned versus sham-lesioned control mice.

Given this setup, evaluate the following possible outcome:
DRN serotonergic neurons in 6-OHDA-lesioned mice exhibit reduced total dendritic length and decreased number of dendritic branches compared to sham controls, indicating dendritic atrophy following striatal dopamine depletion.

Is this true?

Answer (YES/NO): NO